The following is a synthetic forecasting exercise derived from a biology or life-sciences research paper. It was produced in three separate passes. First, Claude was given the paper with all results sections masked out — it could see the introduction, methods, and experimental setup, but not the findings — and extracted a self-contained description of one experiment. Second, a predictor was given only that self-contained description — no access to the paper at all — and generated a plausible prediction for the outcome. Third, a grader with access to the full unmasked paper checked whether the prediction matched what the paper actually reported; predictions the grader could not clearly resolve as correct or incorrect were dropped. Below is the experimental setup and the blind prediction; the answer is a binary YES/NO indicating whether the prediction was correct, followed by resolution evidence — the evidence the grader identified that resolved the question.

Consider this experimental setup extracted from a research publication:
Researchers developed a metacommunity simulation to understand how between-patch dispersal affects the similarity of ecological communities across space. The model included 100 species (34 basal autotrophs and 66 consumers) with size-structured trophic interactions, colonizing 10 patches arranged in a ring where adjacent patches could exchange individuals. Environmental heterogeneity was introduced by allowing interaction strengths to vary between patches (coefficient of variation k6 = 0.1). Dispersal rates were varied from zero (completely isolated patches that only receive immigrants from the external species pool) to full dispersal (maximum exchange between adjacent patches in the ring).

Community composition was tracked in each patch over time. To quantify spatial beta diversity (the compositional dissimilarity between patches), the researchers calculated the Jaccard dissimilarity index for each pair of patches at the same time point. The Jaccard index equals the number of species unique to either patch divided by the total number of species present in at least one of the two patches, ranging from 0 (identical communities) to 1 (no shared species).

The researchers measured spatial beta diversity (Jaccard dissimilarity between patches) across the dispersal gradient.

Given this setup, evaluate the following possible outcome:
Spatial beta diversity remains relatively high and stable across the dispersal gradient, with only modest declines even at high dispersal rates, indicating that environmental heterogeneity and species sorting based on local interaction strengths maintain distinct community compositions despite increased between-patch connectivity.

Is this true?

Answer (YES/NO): NO